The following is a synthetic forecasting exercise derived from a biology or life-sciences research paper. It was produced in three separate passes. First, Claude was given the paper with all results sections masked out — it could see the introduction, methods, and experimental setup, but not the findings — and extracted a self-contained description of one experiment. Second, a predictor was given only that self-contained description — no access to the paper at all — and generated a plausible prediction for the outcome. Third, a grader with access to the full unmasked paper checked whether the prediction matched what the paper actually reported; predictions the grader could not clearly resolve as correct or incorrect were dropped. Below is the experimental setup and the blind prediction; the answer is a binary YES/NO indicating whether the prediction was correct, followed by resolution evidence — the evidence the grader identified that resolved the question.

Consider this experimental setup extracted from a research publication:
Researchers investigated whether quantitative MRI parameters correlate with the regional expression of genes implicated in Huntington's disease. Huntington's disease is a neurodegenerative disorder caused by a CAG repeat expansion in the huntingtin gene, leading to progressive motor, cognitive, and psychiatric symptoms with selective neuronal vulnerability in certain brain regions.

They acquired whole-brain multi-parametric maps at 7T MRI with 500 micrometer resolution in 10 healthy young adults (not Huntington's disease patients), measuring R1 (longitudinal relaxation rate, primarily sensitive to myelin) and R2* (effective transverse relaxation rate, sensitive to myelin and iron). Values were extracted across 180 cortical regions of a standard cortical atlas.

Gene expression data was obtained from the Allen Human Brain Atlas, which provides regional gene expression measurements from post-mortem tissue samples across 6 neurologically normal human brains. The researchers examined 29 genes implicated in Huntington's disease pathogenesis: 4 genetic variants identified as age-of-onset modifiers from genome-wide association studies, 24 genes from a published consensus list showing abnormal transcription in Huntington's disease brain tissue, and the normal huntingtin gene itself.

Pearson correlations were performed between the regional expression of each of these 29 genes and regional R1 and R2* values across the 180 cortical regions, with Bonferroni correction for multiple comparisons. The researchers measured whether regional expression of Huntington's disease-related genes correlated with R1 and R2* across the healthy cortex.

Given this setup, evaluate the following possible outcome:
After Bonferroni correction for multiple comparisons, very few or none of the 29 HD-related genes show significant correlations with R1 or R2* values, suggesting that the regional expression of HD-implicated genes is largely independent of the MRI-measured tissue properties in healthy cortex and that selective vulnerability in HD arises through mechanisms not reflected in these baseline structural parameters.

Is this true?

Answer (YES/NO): NO